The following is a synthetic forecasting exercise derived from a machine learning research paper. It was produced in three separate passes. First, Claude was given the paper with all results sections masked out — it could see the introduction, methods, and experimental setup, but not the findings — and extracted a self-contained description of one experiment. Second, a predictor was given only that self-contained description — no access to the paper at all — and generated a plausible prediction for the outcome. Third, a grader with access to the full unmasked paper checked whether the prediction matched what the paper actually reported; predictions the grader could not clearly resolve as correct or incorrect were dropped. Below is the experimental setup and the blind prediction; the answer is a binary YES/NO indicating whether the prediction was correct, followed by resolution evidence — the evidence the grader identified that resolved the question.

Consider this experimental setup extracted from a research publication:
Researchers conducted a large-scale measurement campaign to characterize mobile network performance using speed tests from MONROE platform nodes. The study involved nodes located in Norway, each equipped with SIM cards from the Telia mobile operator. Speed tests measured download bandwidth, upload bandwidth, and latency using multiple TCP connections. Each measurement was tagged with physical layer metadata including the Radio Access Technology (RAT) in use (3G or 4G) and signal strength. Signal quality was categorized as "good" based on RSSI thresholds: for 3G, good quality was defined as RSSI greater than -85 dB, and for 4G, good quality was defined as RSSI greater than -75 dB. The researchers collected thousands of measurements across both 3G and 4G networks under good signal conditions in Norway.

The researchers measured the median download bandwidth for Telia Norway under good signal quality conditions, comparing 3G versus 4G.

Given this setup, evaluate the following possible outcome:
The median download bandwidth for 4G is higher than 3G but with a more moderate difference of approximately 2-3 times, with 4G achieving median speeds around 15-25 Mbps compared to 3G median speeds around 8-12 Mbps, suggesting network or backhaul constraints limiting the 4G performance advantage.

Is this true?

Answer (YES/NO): NO